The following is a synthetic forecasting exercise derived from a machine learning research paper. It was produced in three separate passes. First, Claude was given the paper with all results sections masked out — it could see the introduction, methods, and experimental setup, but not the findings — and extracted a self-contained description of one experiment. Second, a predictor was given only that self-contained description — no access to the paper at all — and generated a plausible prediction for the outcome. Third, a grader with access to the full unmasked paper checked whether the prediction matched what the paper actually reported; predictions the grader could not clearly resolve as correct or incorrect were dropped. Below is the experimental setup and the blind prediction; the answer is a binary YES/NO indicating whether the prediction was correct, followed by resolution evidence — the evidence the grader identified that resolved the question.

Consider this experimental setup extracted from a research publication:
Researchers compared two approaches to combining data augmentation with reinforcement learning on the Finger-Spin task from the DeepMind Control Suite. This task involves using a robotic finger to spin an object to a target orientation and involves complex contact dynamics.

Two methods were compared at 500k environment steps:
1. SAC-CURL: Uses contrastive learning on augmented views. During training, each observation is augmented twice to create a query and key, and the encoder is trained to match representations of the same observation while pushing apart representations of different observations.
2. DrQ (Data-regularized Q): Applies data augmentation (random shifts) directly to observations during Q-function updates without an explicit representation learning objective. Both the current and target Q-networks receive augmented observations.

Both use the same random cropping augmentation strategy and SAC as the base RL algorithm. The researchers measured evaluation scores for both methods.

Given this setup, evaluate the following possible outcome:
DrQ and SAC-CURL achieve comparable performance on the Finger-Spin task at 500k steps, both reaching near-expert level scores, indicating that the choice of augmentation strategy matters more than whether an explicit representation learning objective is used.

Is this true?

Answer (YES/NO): NO